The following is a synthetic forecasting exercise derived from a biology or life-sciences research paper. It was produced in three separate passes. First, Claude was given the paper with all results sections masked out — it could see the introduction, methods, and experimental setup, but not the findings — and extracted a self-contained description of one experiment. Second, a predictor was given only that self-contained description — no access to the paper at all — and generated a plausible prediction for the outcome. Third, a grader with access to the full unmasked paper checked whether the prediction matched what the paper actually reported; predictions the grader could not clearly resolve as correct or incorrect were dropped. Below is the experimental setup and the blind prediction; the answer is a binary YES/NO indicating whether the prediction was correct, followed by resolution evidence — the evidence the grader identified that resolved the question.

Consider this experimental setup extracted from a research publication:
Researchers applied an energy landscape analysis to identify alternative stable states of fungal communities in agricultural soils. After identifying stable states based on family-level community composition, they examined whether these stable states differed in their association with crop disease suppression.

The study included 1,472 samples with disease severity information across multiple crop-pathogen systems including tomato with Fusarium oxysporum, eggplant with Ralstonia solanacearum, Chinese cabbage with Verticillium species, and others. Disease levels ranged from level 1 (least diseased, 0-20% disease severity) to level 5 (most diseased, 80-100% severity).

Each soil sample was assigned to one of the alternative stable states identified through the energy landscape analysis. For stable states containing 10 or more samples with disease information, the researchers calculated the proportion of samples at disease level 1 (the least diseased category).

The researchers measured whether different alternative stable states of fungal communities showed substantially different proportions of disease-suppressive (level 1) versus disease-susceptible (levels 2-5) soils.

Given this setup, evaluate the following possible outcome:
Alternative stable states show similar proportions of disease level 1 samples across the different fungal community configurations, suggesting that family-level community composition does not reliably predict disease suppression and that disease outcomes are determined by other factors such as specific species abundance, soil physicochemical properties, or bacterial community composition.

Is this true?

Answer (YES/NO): NO